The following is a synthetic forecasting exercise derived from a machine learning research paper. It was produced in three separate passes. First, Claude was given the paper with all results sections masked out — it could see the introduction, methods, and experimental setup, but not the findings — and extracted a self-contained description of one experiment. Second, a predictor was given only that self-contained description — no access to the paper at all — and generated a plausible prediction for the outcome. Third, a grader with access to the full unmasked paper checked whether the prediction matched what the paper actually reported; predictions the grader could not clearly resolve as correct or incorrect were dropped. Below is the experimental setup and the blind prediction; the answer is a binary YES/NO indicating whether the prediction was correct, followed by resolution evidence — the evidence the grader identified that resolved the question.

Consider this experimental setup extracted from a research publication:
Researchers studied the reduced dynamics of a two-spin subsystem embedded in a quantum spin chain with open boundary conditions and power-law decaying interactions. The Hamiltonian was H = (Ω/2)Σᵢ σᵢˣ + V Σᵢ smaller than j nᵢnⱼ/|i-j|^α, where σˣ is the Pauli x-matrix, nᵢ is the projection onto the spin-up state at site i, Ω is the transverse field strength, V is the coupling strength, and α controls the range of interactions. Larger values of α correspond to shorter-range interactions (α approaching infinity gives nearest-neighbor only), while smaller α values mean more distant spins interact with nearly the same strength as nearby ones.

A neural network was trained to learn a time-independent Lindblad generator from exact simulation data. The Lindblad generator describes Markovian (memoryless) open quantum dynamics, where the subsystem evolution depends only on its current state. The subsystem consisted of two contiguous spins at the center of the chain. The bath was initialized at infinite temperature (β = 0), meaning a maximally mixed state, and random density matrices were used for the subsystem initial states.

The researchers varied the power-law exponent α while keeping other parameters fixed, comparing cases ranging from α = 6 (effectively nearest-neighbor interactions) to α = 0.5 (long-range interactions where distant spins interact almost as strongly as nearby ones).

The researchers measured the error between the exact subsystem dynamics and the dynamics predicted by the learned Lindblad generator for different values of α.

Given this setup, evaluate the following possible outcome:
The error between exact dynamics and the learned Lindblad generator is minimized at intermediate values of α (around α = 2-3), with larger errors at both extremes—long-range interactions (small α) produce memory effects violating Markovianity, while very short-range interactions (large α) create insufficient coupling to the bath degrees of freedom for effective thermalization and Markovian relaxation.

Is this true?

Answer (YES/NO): NO